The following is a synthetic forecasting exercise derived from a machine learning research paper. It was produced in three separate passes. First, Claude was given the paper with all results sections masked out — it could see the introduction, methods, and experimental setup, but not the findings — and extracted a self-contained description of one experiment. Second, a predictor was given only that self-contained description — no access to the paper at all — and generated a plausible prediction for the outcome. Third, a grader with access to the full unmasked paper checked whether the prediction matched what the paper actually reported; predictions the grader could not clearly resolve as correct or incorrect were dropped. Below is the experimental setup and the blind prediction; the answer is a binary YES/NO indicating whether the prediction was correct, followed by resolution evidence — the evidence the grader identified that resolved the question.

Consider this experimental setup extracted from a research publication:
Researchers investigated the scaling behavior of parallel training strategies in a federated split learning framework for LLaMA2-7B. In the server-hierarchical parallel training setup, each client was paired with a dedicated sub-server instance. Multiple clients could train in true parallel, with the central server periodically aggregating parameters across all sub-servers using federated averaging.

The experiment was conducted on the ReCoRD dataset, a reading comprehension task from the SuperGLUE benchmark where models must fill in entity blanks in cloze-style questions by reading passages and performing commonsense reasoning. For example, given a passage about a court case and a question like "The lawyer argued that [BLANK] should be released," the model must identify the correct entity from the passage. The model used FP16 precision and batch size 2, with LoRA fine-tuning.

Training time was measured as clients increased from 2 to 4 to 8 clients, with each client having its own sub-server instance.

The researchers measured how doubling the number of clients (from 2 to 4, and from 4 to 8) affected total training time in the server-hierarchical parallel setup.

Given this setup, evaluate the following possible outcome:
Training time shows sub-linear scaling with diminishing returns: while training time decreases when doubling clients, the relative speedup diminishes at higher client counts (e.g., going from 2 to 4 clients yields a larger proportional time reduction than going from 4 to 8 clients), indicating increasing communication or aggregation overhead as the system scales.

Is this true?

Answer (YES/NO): NO